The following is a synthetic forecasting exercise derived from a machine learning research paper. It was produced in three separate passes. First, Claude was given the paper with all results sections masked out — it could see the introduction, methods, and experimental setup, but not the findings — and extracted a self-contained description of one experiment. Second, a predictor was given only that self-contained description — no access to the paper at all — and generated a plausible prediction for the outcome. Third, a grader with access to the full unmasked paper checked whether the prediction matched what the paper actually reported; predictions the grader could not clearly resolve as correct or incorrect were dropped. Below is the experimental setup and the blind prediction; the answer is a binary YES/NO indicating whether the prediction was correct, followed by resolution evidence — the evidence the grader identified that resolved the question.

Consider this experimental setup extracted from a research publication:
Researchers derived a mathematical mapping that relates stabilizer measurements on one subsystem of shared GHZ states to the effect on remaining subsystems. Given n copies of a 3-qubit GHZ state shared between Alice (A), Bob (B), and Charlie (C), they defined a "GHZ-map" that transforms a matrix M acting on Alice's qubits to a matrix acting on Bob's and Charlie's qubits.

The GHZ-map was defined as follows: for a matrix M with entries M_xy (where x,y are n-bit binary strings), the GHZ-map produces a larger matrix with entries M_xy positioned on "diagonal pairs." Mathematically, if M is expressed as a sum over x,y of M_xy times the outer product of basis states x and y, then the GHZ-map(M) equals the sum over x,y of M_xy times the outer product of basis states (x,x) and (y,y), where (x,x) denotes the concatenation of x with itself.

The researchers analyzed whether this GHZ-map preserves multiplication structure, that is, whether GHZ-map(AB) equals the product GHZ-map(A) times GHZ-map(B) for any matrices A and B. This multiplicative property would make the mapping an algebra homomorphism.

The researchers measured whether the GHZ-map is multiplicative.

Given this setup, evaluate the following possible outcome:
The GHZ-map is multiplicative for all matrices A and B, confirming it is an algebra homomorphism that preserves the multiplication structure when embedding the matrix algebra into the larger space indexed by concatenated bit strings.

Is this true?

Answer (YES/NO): YES